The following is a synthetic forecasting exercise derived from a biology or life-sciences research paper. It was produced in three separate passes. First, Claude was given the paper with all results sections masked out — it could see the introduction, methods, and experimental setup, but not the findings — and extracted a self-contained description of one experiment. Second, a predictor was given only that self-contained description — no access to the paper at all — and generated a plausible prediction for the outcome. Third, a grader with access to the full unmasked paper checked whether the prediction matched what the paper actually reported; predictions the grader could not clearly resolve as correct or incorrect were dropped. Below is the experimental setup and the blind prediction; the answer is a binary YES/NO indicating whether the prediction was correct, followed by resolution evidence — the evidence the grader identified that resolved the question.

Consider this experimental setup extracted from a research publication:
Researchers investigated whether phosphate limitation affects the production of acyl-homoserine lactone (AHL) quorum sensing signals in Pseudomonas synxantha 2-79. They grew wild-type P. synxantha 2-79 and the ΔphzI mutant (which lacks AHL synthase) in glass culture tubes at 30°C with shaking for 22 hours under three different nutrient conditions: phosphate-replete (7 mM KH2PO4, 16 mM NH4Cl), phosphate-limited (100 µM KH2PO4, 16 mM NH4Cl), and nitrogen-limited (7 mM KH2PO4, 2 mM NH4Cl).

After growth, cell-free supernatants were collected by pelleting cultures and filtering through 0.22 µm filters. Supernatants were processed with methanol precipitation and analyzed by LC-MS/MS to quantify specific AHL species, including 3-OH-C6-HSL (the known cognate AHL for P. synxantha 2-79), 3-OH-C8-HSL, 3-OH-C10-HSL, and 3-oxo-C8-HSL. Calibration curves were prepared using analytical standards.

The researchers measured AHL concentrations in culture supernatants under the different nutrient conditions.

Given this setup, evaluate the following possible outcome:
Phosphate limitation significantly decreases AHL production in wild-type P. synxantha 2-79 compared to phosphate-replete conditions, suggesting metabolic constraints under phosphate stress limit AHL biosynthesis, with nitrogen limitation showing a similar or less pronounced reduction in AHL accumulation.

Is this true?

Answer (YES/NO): NO